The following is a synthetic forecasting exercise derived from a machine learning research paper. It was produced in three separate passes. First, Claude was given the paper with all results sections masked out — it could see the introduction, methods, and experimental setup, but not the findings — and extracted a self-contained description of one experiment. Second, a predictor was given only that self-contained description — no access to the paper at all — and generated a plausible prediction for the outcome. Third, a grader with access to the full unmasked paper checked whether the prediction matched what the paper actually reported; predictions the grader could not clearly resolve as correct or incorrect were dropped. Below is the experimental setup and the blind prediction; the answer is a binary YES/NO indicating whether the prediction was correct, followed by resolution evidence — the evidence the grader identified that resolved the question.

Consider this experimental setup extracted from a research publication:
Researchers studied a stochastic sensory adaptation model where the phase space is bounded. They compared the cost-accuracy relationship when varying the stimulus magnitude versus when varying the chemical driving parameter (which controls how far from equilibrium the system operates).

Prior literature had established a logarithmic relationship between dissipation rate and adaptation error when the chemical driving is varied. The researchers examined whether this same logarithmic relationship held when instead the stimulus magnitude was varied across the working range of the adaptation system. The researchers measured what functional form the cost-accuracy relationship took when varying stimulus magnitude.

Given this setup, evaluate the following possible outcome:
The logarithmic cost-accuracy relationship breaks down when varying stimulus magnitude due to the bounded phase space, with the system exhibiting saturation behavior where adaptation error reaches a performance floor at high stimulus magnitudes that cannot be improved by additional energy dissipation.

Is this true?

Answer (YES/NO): NO